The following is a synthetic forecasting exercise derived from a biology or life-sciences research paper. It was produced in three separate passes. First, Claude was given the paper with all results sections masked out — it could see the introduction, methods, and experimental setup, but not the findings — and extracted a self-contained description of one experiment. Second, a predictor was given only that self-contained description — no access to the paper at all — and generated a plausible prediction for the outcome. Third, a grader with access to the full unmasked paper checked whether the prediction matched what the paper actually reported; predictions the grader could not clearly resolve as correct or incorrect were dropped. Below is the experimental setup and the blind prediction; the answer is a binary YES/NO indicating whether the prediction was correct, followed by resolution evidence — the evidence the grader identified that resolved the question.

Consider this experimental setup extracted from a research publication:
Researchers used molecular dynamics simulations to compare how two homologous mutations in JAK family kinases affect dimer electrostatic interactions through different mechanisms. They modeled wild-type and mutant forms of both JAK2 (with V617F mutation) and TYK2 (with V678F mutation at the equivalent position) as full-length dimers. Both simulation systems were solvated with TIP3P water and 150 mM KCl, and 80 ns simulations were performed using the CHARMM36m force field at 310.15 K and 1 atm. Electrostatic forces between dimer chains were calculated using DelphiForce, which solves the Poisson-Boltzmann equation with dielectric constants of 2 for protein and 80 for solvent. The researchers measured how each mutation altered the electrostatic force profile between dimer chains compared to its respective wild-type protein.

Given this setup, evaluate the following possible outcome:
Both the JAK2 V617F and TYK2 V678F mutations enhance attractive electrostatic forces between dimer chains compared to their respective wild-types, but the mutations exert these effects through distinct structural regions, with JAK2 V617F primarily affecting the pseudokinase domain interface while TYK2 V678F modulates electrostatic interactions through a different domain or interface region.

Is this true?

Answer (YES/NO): NO